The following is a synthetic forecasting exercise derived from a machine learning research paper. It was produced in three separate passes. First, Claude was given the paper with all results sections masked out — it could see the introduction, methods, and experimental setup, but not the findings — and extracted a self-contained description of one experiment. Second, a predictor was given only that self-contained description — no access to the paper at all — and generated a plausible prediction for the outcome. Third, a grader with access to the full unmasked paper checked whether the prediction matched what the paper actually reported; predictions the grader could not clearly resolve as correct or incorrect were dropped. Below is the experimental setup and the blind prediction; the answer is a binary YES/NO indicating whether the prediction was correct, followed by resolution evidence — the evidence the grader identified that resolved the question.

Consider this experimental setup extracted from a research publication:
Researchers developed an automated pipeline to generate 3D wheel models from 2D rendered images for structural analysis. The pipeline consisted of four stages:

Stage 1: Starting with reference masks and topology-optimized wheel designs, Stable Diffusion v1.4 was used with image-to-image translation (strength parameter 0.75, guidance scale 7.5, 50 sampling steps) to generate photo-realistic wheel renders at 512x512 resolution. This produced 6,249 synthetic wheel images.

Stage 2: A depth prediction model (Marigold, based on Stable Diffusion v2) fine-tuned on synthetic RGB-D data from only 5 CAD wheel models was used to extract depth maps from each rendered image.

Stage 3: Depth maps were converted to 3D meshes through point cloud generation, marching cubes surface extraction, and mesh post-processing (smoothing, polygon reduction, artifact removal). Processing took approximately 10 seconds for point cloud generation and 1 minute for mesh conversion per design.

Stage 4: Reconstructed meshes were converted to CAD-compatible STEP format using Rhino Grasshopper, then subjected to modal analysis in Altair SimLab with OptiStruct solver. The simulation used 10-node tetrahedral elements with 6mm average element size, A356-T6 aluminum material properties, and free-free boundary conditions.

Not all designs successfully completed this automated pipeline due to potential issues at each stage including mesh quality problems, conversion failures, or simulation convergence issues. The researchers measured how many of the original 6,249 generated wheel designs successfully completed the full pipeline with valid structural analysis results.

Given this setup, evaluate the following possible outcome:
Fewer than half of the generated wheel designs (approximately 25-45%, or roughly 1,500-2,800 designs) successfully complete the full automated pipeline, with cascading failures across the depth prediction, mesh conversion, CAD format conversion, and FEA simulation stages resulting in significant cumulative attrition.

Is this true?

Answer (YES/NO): NO